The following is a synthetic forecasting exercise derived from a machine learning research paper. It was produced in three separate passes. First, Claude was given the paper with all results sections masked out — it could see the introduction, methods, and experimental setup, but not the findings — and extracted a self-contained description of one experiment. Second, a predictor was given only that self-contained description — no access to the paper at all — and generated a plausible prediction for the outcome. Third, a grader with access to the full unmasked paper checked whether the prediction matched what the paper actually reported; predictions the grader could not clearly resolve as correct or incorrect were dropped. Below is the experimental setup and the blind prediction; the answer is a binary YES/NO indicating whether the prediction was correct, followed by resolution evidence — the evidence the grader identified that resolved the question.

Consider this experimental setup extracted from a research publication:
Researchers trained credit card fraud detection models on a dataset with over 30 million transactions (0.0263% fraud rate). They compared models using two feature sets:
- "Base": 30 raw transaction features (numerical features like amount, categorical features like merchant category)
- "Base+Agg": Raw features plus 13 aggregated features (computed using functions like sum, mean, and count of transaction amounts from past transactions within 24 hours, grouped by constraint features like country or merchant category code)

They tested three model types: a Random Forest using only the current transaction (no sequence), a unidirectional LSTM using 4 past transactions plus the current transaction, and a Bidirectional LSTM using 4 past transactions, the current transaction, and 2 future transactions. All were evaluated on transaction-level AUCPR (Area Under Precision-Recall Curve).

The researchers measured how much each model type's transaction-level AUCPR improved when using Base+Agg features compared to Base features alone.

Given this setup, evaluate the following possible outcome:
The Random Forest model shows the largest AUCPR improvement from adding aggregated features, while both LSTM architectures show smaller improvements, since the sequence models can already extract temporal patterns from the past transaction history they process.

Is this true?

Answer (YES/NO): YES